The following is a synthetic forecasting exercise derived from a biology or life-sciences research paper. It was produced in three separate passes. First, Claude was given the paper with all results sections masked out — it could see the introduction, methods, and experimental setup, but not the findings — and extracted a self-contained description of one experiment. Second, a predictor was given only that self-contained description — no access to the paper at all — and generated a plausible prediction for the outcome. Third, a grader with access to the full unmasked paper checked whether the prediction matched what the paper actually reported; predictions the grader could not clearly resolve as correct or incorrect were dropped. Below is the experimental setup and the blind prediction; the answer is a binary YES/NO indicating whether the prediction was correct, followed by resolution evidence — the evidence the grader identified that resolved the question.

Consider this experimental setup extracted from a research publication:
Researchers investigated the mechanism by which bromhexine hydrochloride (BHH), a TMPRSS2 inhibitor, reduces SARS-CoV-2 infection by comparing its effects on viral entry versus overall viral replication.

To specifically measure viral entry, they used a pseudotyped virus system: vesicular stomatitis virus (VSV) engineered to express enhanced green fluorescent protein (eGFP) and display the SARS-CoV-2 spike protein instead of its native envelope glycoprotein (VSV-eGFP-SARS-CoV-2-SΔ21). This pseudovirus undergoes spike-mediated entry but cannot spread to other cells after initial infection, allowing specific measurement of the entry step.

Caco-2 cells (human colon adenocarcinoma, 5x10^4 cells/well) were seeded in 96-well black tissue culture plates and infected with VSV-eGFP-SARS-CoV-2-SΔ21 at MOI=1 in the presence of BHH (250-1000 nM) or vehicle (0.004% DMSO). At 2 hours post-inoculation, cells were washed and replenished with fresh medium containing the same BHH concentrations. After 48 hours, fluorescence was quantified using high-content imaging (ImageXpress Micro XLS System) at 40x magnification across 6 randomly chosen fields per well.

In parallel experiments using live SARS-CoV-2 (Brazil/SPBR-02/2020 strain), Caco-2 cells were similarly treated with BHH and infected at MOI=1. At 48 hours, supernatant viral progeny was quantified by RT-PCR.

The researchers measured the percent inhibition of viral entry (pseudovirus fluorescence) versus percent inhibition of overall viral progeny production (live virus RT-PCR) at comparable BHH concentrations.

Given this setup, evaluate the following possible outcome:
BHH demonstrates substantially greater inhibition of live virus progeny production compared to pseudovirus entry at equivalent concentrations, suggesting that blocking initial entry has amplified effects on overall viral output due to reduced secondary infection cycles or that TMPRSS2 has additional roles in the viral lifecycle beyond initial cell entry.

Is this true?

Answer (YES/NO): YES